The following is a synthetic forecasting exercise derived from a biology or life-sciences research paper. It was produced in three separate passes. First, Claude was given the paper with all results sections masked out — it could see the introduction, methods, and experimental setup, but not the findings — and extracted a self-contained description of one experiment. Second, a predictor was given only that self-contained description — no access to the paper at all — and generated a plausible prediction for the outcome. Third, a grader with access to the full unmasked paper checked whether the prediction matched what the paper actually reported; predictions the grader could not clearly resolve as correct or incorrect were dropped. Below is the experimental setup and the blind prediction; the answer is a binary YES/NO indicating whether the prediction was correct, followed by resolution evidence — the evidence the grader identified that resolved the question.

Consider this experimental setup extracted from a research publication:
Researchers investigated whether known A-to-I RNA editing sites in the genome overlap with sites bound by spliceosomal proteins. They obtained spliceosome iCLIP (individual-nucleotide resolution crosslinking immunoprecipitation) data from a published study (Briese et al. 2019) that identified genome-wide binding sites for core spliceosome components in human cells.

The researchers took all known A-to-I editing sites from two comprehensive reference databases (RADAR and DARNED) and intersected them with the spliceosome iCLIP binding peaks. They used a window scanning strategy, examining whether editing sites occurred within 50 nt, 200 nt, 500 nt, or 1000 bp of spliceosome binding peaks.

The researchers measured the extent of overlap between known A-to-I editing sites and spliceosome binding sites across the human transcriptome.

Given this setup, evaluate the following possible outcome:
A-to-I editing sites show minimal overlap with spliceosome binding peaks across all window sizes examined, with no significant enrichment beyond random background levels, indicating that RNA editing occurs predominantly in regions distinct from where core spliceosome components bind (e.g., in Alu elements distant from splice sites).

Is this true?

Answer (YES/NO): NO